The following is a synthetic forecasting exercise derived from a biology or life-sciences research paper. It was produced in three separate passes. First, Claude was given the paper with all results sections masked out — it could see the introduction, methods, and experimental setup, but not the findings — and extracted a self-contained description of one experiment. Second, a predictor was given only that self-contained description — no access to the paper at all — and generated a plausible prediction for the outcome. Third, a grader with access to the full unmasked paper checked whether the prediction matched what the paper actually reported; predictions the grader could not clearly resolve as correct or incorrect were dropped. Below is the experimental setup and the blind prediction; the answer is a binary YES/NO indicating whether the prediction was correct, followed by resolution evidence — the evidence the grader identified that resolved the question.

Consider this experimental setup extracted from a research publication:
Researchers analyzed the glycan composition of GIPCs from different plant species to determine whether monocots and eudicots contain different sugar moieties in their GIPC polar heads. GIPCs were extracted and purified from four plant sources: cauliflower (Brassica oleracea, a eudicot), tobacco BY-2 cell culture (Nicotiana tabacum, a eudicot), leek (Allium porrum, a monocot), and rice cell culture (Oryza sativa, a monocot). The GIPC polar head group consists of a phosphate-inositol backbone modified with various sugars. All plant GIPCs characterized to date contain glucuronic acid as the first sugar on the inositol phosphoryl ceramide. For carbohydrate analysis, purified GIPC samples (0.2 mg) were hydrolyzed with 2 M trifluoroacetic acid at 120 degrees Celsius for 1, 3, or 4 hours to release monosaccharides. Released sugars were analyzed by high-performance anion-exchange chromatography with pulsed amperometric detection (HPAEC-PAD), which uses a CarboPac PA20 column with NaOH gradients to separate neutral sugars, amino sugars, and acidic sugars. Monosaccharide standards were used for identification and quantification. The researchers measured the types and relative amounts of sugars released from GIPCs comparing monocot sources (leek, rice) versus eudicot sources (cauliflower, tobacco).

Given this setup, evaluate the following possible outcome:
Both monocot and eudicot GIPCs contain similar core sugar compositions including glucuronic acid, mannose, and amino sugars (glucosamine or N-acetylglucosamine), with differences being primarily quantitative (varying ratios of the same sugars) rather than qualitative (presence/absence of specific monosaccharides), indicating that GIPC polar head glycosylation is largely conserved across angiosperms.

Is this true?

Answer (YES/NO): NO